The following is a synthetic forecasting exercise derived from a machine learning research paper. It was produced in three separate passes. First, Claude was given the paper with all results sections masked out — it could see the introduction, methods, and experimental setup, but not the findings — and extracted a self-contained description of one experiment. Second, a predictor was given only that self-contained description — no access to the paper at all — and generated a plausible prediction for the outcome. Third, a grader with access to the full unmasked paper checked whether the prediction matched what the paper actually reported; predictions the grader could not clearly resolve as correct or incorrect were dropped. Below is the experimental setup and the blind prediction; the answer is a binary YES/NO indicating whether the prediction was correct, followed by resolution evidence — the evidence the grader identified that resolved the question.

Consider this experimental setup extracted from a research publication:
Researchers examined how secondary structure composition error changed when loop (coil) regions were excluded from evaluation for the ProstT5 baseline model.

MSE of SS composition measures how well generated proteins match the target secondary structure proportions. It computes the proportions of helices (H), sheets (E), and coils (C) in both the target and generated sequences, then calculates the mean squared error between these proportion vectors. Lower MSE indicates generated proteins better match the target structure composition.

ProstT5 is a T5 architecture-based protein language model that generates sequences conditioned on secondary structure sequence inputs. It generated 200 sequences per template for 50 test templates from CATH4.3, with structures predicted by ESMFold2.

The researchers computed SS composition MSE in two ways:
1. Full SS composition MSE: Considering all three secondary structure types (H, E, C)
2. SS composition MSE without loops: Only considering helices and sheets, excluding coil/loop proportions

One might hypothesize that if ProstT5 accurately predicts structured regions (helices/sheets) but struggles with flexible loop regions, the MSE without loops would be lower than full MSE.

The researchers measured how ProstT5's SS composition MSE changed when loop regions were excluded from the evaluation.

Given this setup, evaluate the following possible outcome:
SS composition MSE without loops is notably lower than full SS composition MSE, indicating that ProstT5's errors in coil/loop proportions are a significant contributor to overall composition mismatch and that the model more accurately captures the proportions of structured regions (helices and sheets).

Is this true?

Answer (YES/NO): NO